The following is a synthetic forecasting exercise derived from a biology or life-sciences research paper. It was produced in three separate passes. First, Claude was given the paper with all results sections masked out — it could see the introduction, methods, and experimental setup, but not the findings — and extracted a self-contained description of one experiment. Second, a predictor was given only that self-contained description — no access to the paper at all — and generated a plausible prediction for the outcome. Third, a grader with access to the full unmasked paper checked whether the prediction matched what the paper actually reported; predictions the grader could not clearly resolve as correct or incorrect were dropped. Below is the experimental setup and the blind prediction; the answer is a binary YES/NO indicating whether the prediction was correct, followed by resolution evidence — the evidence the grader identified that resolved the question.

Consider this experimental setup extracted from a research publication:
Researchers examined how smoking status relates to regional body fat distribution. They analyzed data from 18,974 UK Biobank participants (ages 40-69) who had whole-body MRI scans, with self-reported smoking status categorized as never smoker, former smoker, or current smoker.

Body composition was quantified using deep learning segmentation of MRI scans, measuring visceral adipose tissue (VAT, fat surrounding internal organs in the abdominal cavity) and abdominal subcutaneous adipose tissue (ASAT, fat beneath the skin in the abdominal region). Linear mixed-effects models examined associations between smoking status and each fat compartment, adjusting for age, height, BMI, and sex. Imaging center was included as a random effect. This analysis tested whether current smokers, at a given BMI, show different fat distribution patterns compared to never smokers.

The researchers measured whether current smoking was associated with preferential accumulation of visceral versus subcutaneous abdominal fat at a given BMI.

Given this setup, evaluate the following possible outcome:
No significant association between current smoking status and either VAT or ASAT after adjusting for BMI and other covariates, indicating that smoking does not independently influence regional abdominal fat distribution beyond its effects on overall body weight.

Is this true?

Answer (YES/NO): NO